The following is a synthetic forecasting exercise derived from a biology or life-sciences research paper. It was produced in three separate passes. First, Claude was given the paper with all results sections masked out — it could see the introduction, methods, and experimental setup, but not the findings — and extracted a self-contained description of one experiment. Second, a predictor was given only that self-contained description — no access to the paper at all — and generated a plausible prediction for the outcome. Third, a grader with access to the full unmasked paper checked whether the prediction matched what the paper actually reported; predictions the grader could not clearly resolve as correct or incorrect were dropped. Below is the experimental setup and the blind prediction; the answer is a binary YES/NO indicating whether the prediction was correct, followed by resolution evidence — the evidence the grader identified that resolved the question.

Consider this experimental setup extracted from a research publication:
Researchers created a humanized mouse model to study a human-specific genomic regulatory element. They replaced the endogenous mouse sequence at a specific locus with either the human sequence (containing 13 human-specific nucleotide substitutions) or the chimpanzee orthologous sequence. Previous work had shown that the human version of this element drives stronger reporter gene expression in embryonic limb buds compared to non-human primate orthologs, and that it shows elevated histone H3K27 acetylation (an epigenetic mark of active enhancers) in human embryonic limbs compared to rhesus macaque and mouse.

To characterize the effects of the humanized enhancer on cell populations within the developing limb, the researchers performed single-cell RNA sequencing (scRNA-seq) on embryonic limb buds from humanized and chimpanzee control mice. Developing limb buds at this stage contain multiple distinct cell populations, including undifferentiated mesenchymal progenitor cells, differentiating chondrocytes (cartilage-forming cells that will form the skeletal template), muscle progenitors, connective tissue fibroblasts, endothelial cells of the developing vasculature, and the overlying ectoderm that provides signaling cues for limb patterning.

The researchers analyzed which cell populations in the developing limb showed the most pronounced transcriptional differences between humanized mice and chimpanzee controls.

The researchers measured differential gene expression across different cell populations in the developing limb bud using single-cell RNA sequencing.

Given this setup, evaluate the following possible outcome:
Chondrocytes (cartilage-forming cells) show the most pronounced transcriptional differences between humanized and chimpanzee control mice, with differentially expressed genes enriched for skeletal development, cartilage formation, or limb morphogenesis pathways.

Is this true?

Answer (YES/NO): NO